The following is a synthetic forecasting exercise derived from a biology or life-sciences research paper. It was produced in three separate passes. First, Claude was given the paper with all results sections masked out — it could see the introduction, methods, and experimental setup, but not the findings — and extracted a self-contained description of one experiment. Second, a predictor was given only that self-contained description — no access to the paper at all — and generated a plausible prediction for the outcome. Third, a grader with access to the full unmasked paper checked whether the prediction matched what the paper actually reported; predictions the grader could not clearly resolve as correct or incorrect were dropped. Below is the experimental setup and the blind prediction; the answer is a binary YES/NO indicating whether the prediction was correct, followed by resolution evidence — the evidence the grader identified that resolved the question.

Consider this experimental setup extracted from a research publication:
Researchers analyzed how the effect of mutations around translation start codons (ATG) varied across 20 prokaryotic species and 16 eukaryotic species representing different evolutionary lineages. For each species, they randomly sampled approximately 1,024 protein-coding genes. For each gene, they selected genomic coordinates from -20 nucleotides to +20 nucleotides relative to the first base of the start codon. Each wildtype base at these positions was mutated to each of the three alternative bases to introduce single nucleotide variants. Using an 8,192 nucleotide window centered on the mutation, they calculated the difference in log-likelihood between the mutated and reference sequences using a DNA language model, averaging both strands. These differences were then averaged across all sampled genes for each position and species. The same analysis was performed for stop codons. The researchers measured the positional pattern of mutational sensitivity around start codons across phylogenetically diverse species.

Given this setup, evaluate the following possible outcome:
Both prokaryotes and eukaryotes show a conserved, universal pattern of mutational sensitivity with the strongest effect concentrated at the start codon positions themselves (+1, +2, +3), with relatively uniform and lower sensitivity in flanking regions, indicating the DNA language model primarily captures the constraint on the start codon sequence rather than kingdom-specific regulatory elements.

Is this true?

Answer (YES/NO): NO